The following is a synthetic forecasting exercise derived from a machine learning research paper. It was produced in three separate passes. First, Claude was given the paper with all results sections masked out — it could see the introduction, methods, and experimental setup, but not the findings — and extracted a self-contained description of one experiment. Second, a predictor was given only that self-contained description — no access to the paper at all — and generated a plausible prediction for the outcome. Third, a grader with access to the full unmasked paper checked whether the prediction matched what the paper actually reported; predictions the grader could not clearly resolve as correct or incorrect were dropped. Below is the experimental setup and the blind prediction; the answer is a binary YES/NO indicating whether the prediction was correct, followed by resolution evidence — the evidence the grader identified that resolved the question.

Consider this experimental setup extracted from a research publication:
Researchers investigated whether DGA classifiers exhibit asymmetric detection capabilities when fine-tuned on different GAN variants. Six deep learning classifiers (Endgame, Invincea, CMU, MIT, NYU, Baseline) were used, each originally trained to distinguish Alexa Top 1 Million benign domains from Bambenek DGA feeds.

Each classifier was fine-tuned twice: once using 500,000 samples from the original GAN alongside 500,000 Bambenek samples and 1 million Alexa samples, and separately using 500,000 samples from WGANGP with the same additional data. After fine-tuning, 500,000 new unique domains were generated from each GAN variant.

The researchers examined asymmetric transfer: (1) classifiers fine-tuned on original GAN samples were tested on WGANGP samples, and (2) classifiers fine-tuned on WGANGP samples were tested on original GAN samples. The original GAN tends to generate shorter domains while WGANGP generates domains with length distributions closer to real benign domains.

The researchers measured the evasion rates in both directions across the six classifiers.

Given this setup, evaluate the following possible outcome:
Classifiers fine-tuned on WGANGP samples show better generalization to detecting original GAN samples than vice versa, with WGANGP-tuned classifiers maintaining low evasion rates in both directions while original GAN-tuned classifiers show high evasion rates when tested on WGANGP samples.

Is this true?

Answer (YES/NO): NO